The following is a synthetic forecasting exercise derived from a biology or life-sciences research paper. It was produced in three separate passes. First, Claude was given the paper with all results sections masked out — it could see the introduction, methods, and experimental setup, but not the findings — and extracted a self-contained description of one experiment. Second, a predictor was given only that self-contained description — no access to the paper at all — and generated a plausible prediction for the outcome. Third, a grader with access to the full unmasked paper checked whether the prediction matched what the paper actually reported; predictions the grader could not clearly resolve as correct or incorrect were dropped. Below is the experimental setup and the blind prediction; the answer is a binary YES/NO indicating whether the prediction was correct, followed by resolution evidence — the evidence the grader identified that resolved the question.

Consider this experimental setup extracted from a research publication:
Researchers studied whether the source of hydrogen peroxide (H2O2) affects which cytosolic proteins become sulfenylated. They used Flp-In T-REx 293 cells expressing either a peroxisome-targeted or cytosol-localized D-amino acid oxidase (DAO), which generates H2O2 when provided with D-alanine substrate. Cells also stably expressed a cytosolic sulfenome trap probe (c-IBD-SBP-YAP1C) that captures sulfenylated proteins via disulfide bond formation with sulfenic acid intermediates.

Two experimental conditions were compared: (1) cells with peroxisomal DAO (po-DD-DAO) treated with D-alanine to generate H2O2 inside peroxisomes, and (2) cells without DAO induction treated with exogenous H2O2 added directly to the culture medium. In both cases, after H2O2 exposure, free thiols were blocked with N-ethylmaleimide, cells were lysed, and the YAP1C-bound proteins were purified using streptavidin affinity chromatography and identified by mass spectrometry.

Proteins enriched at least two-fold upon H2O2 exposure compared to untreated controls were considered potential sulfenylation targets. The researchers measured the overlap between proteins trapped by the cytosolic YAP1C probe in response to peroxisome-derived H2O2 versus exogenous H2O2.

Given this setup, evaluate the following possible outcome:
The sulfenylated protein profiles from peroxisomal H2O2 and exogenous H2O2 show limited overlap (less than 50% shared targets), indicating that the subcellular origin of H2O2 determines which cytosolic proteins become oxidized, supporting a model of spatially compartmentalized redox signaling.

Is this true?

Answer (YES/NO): YES